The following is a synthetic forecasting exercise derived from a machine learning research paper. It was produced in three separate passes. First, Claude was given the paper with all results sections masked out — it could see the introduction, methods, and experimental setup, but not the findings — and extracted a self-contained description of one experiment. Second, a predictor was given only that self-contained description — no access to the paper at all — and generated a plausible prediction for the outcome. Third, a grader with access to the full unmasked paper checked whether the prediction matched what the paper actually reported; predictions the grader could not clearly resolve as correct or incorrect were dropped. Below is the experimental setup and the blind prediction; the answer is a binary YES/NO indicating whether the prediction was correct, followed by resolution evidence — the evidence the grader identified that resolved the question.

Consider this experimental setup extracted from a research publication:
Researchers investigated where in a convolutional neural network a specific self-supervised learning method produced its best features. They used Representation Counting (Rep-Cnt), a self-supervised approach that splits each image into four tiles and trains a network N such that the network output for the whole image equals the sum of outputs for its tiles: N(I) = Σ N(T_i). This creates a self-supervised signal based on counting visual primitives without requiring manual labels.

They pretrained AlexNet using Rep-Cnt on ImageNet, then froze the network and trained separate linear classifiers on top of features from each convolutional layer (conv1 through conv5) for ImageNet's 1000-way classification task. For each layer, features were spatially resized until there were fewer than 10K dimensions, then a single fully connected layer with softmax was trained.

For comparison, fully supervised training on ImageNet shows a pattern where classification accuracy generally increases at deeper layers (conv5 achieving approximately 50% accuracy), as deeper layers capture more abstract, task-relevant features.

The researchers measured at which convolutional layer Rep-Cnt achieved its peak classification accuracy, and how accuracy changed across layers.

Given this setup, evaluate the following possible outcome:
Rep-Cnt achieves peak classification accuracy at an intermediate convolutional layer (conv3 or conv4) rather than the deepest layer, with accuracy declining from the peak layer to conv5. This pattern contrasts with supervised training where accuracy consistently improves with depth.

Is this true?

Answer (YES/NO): YES